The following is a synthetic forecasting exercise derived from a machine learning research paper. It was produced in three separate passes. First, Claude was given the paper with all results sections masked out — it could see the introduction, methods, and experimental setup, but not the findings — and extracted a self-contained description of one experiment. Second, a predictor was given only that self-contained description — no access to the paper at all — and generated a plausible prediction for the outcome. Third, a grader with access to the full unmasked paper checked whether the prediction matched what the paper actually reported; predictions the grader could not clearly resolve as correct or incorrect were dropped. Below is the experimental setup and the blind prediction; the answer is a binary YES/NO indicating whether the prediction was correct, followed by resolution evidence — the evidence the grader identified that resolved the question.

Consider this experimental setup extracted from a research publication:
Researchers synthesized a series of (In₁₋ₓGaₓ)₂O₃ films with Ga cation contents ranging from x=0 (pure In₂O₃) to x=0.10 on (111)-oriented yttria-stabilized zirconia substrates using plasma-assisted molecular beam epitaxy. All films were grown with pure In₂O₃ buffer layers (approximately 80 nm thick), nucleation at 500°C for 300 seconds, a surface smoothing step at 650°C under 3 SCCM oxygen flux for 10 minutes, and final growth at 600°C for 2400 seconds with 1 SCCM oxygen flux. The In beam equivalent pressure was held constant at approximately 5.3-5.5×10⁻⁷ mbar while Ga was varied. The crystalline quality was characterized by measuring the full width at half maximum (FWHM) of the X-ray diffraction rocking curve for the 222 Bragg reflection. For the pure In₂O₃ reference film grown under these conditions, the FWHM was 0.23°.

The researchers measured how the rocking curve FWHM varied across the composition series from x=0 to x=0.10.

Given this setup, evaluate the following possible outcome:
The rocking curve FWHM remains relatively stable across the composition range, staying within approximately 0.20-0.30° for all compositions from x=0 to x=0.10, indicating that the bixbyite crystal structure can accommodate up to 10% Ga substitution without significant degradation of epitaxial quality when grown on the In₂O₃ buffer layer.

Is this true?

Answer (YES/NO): NO